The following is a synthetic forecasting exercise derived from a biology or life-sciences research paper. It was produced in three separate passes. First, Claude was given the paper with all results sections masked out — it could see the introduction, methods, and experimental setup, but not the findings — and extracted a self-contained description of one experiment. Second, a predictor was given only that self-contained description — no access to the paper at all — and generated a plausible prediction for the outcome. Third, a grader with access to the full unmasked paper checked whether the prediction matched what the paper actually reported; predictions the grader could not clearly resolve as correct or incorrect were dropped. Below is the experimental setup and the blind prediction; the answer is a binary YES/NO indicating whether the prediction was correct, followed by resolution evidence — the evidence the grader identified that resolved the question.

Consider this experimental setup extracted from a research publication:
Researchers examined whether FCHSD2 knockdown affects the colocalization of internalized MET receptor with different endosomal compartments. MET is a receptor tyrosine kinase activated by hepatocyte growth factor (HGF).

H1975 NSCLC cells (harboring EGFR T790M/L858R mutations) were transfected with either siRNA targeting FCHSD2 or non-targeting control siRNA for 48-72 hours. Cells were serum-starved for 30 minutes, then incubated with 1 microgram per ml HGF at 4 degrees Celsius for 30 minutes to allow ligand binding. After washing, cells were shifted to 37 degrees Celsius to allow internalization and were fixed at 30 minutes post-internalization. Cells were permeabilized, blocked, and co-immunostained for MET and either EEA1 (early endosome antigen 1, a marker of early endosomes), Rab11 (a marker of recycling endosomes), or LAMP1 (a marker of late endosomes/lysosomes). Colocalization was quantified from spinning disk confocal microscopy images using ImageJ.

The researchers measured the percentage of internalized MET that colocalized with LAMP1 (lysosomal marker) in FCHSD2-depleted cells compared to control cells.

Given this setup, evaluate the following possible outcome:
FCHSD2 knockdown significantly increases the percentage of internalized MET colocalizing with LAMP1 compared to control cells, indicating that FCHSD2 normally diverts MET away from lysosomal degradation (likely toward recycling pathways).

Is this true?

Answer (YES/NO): YES